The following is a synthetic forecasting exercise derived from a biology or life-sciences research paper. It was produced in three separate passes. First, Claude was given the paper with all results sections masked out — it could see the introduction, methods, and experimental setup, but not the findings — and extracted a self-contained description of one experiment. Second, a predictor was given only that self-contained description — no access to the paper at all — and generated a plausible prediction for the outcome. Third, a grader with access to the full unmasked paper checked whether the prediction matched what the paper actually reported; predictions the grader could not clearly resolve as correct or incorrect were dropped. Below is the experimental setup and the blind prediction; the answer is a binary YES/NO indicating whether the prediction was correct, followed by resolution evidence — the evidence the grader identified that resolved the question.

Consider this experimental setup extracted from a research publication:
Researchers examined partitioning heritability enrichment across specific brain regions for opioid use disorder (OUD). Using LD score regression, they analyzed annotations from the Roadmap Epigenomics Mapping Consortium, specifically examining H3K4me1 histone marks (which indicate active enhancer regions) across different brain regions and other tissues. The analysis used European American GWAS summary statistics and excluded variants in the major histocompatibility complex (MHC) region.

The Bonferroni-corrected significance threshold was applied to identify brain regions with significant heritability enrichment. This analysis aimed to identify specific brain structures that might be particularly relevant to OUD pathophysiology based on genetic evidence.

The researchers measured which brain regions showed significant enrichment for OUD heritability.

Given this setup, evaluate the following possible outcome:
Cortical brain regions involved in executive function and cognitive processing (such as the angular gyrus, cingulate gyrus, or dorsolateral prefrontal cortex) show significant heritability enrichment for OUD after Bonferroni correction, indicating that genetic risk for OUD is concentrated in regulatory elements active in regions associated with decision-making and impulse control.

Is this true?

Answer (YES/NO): YES